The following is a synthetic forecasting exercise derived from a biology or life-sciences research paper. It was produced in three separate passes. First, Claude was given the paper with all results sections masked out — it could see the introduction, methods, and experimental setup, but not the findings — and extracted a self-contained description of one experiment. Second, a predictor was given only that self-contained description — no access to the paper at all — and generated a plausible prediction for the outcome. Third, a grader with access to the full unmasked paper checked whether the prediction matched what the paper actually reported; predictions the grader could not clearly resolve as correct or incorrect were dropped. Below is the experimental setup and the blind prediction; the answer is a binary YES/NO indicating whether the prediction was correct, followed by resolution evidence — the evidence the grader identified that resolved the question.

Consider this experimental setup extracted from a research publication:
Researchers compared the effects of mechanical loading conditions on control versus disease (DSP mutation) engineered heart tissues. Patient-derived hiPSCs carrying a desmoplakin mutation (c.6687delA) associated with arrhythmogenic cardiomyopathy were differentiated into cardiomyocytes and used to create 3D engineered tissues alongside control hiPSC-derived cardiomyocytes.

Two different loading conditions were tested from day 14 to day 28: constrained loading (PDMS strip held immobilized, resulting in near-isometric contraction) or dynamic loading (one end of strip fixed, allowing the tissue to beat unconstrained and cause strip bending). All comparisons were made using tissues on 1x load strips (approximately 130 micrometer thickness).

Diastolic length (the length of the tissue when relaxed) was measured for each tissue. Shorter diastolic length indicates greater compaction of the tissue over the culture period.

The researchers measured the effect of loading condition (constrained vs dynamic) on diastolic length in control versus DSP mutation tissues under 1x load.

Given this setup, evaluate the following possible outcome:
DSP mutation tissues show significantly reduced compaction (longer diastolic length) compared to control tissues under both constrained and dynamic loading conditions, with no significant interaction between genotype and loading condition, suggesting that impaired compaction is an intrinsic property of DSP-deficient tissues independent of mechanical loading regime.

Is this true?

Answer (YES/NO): NO